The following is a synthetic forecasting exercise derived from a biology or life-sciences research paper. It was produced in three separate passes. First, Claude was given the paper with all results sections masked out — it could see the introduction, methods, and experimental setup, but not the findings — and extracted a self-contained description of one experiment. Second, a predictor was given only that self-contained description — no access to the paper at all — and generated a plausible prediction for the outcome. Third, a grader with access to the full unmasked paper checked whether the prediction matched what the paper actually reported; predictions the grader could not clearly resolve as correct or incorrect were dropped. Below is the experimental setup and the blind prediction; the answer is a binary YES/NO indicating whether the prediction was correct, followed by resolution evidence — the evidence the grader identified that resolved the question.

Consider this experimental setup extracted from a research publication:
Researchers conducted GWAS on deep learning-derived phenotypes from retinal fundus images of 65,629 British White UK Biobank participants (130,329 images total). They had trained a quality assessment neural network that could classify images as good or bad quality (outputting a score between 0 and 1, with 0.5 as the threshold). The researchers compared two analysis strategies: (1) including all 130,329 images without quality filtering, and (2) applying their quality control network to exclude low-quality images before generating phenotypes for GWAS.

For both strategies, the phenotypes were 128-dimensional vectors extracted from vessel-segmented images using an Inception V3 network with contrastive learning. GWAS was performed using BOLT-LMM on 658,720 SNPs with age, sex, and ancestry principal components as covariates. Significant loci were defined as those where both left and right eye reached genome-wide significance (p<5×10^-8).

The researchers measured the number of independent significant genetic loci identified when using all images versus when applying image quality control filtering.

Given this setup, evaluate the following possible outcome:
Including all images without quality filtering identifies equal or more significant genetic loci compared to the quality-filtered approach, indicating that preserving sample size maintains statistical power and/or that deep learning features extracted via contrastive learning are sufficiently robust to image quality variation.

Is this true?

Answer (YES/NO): YES